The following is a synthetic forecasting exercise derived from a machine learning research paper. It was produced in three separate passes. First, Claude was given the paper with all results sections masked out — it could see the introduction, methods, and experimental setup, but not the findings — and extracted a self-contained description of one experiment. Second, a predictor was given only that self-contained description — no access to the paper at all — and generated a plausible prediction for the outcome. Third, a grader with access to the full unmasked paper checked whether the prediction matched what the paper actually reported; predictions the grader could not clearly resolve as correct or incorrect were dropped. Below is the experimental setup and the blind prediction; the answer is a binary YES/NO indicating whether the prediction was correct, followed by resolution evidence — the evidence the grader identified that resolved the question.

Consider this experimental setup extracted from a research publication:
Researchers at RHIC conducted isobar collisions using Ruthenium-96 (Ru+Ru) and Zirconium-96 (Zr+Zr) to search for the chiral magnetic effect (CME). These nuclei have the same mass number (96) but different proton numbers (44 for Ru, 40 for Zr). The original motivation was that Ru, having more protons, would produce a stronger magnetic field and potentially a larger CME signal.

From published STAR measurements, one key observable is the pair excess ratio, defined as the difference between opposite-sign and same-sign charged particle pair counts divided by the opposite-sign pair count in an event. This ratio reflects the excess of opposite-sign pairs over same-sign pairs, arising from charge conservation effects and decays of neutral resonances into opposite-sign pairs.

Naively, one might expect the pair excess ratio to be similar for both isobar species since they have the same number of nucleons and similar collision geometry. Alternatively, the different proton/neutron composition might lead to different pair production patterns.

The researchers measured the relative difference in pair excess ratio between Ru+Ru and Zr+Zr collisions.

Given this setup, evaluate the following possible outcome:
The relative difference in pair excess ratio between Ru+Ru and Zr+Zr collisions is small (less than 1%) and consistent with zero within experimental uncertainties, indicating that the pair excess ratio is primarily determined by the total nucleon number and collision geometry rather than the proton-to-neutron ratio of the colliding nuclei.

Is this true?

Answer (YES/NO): NO